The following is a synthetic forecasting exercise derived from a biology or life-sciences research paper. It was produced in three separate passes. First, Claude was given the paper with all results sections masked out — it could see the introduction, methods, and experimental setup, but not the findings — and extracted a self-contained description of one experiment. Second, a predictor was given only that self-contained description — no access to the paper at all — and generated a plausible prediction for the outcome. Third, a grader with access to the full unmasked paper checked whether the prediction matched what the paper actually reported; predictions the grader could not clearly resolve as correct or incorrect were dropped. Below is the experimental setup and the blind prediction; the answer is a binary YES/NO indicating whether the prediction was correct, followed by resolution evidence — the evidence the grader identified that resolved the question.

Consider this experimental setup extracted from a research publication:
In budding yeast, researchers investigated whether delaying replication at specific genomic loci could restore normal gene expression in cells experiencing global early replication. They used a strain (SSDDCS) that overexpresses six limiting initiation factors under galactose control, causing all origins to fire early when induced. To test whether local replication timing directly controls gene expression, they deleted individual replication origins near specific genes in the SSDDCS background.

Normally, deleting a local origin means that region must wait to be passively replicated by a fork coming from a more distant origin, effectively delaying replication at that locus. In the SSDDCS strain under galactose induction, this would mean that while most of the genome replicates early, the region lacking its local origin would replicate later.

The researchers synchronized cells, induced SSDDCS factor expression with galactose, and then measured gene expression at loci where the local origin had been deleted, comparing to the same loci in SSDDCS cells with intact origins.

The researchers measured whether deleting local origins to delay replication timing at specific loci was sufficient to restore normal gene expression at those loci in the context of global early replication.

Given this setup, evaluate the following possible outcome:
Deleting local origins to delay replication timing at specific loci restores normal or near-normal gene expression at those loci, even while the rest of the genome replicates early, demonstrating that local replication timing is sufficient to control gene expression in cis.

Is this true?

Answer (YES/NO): YES